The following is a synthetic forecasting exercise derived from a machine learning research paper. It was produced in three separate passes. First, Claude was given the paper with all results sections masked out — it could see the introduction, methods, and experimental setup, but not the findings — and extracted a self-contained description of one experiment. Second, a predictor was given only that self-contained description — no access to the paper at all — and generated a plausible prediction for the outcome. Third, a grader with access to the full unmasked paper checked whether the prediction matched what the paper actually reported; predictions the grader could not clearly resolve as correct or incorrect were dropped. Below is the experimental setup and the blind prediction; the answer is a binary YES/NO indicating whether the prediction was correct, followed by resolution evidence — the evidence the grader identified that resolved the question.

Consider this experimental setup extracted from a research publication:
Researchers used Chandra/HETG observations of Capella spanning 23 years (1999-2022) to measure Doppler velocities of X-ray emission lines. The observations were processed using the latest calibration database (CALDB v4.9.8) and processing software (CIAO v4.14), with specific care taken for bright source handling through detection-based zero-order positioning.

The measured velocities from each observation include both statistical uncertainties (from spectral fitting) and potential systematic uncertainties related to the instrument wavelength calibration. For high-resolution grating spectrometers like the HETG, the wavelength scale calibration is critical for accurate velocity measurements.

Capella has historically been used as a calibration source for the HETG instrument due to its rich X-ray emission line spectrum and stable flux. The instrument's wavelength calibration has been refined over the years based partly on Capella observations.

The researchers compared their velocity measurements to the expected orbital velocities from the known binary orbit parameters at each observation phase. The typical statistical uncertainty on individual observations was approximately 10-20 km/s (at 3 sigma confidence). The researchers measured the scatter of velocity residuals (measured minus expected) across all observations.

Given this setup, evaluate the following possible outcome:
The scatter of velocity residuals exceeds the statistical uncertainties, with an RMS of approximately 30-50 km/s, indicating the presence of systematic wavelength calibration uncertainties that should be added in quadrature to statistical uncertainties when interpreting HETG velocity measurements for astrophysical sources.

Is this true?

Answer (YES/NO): NO